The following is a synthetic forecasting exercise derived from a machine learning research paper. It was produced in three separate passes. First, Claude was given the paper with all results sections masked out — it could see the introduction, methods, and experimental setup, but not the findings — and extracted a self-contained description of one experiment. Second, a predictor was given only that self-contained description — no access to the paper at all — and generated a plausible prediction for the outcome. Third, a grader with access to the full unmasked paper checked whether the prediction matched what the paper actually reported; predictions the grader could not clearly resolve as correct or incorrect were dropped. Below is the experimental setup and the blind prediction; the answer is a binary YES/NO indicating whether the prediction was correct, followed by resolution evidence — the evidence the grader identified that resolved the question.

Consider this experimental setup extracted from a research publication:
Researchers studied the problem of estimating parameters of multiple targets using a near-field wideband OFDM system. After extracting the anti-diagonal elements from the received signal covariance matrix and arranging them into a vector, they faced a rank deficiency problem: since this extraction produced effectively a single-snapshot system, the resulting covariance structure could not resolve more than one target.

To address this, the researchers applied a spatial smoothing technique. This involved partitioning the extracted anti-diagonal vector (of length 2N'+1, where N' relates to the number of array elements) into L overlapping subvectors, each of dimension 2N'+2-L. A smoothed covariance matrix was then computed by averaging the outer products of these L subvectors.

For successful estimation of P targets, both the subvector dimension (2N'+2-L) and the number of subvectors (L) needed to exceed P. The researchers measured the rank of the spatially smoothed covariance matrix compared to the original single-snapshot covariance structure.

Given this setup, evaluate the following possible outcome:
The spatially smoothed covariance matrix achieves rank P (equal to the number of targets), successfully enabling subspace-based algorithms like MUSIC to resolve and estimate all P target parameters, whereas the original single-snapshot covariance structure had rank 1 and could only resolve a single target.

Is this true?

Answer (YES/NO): NO